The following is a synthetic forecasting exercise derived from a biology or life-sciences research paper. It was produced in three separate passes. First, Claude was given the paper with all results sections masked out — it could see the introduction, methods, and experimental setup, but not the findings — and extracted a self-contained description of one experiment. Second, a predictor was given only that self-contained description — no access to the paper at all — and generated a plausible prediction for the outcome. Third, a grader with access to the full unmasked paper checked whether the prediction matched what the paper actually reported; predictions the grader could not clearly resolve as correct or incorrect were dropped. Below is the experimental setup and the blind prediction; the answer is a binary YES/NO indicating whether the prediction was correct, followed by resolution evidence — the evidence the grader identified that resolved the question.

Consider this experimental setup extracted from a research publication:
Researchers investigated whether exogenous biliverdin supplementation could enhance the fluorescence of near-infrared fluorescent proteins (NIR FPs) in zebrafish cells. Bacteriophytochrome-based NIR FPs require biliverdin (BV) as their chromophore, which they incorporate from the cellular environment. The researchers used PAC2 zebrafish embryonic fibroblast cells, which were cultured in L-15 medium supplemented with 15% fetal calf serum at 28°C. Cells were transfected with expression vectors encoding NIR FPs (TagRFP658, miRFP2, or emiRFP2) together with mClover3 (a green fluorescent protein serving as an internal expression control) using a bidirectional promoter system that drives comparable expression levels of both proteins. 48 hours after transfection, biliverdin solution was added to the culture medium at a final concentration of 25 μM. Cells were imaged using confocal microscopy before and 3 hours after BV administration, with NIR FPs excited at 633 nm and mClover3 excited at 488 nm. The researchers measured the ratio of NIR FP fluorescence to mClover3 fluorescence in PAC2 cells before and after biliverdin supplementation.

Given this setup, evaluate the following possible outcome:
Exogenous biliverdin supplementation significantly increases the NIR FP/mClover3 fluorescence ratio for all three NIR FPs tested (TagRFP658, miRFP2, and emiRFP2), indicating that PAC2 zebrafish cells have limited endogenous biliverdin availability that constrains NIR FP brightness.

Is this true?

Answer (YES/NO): NO